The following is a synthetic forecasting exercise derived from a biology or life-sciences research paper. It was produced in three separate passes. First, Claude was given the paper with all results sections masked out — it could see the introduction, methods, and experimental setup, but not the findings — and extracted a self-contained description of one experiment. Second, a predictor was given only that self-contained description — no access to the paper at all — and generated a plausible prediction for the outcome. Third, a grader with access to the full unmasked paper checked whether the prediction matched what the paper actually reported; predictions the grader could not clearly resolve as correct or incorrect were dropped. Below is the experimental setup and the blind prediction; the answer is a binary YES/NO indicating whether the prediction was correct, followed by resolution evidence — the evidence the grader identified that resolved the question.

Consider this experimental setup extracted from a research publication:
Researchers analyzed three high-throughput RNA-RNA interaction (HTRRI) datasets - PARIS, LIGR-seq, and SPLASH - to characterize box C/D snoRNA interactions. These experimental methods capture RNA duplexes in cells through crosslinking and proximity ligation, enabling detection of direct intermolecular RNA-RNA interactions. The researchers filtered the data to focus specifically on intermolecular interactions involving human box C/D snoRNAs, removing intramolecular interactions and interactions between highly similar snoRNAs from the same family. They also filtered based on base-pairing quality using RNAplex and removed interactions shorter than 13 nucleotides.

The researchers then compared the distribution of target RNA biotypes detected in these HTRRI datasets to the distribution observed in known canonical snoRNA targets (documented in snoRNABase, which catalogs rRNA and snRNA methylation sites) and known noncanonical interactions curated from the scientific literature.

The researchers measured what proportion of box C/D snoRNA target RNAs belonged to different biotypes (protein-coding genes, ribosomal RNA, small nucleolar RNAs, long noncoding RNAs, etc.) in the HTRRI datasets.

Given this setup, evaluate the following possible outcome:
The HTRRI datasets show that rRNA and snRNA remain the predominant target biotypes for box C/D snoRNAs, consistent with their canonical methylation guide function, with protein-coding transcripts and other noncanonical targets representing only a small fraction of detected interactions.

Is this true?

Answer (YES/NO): NO